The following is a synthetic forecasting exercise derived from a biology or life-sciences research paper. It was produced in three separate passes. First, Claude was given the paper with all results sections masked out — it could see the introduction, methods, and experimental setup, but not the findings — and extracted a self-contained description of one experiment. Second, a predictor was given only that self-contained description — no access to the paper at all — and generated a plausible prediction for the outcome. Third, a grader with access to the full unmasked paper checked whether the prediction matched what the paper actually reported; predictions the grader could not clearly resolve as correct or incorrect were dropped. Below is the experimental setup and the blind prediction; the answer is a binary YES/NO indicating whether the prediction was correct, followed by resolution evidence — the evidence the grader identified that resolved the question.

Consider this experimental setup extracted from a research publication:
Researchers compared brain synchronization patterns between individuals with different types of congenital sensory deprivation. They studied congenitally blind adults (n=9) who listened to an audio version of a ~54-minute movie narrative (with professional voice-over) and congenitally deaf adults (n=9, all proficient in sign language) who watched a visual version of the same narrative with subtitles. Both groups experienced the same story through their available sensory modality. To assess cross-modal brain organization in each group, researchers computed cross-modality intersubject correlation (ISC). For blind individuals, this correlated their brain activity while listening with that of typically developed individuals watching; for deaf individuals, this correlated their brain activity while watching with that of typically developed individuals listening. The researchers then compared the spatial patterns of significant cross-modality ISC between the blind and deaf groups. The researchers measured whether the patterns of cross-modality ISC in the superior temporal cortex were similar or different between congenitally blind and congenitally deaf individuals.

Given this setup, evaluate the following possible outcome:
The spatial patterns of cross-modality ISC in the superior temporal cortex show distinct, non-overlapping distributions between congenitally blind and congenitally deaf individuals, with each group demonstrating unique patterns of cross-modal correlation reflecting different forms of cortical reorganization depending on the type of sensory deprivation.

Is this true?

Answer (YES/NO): NO